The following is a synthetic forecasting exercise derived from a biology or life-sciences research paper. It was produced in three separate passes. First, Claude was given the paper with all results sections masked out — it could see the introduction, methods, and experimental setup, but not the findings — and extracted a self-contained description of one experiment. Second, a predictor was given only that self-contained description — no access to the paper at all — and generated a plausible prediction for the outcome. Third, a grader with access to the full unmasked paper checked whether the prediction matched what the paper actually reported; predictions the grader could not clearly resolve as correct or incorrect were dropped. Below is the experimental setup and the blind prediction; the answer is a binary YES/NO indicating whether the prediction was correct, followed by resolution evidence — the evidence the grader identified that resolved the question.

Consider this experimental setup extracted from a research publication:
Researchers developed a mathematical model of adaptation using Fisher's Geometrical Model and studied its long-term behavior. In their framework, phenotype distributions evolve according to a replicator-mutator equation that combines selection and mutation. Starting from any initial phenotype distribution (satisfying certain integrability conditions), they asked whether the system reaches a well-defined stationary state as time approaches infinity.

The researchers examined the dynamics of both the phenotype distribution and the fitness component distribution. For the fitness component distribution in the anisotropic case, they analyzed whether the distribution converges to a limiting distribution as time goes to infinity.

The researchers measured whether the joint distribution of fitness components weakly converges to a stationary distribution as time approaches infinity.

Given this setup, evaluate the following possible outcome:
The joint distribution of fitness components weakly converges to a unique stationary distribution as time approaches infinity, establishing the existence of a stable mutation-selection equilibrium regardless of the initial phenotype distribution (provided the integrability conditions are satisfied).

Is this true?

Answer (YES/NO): YES